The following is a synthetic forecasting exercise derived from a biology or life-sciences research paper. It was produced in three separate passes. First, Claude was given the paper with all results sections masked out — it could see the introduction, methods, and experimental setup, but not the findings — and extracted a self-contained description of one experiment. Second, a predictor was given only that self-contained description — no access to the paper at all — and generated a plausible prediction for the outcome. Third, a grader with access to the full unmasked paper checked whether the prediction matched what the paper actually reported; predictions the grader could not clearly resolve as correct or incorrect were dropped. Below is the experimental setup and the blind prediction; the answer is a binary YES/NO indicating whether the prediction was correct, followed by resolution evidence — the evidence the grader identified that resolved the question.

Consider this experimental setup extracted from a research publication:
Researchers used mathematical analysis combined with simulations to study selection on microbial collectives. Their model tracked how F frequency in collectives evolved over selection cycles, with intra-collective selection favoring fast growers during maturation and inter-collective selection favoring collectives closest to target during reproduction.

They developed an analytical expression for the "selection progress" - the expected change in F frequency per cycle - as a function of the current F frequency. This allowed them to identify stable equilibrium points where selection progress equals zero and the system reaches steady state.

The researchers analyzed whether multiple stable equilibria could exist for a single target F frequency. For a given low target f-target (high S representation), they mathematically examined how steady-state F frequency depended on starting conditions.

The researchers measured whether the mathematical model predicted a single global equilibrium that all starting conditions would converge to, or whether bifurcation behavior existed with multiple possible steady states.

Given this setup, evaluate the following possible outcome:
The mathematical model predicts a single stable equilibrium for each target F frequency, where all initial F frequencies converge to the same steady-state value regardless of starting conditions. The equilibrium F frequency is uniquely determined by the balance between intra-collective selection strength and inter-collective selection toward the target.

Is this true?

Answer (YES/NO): NO